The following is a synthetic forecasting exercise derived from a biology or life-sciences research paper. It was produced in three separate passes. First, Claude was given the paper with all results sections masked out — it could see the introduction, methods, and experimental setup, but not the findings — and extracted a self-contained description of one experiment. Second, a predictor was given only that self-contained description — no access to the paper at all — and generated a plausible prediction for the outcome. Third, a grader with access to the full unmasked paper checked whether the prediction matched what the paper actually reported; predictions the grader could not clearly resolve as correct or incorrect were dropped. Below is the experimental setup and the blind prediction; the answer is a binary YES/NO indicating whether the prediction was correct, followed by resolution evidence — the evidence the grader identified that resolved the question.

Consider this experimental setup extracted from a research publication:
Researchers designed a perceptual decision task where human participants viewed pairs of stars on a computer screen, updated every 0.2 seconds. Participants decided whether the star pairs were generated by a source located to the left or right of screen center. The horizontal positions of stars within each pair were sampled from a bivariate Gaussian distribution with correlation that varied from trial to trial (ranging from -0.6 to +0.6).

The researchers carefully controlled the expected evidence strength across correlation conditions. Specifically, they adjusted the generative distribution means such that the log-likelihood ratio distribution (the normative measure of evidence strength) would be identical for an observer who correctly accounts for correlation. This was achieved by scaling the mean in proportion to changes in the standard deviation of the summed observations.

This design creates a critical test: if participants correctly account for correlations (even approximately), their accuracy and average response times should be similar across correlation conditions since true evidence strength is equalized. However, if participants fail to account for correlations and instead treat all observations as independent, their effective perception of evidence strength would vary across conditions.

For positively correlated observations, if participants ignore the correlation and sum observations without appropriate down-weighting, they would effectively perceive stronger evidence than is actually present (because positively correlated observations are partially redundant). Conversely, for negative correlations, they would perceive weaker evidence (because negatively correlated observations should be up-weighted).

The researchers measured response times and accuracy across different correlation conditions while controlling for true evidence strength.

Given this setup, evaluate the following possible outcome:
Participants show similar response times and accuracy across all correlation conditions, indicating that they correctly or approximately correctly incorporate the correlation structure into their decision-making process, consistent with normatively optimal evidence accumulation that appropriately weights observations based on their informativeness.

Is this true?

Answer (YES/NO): NO